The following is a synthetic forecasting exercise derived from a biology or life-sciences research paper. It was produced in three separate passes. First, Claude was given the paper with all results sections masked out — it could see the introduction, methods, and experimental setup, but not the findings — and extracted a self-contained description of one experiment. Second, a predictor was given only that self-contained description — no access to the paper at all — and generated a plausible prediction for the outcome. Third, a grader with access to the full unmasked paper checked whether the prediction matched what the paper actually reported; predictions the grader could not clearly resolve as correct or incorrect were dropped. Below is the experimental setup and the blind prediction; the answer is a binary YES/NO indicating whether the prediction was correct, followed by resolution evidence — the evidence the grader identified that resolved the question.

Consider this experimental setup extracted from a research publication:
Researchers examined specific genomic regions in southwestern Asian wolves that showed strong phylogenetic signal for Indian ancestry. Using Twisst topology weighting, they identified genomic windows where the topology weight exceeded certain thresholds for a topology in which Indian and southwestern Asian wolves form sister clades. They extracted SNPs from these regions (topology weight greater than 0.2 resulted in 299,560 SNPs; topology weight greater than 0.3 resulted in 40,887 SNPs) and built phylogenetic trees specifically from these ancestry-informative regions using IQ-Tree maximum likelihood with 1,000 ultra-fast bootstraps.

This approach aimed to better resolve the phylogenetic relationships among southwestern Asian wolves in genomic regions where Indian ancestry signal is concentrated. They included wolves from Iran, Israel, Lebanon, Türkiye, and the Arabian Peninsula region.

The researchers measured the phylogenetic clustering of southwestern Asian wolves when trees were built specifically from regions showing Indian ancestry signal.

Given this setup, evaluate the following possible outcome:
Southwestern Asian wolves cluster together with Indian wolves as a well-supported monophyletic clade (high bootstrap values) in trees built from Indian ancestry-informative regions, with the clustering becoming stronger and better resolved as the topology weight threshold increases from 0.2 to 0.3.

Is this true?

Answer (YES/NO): NO